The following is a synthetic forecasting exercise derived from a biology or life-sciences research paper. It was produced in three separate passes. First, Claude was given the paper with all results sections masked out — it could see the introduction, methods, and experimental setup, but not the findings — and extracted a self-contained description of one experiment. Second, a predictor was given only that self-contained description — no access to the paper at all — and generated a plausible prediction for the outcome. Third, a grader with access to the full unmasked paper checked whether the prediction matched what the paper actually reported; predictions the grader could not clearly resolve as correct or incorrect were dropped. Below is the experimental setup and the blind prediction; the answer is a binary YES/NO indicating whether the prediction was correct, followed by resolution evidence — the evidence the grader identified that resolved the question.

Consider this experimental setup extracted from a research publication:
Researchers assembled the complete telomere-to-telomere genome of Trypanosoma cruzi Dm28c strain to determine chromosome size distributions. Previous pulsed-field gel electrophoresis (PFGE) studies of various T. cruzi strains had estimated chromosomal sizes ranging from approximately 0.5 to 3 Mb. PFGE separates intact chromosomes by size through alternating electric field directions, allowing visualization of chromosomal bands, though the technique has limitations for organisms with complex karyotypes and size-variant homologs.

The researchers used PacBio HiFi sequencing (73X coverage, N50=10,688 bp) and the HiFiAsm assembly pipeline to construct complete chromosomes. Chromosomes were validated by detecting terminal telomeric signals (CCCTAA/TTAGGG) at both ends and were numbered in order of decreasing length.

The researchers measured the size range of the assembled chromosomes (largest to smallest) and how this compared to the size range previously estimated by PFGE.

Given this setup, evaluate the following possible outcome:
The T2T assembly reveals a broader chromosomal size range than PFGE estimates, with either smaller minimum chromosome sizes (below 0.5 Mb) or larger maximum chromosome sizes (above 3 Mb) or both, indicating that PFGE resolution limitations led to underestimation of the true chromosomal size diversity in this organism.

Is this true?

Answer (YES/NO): NO